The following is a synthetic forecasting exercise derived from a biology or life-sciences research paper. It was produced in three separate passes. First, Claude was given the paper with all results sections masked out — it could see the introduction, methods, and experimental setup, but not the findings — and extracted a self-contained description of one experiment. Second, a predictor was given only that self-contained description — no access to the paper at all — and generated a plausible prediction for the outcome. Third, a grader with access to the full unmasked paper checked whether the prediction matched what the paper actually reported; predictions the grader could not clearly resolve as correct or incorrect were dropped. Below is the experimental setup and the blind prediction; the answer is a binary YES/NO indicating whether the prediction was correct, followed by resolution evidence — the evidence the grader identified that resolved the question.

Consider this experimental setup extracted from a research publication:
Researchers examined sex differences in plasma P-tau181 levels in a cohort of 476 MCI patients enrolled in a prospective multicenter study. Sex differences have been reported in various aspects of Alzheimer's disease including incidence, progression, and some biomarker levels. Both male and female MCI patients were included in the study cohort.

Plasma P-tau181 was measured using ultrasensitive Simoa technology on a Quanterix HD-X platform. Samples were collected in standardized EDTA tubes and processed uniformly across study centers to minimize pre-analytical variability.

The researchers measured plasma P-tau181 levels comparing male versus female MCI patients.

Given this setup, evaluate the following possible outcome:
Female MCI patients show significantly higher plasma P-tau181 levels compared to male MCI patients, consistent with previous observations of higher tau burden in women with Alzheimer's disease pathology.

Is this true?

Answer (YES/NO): NO